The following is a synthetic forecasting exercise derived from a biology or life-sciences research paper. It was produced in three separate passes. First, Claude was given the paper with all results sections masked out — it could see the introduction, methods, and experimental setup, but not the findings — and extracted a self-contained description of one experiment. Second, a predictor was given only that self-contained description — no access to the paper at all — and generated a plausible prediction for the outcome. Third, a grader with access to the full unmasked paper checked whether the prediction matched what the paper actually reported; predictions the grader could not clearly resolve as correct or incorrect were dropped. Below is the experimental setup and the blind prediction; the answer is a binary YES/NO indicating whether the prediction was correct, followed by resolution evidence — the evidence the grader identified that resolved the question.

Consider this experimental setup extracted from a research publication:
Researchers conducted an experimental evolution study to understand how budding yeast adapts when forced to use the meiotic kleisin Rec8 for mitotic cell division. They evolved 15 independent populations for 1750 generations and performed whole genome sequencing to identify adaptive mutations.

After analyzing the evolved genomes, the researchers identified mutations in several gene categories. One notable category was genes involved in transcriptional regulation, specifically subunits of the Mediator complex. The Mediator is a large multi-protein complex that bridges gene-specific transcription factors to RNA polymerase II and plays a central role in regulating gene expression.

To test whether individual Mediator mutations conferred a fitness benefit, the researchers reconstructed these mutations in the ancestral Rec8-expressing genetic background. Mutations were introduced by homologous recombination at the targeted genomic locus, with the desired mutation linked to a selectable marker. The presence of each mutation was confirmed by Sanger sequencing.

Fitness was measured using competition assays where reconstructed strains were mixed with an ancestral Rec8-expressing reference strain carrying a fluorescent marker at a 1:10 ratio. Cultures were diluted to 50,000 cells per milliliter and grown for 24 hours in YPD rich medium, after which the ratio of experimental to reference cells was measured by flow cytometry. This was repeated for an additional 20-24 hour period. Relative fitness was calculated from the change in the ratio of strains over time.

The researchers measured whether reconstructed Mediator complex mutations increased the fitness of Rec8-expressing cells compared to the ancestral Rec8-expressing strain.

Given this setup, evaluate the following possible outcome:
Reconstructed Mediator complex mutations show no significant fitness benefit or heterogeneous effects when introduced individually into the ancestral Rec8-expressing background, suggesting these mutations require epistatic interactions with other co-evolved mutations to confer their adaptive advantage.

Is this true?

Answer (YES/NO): NO